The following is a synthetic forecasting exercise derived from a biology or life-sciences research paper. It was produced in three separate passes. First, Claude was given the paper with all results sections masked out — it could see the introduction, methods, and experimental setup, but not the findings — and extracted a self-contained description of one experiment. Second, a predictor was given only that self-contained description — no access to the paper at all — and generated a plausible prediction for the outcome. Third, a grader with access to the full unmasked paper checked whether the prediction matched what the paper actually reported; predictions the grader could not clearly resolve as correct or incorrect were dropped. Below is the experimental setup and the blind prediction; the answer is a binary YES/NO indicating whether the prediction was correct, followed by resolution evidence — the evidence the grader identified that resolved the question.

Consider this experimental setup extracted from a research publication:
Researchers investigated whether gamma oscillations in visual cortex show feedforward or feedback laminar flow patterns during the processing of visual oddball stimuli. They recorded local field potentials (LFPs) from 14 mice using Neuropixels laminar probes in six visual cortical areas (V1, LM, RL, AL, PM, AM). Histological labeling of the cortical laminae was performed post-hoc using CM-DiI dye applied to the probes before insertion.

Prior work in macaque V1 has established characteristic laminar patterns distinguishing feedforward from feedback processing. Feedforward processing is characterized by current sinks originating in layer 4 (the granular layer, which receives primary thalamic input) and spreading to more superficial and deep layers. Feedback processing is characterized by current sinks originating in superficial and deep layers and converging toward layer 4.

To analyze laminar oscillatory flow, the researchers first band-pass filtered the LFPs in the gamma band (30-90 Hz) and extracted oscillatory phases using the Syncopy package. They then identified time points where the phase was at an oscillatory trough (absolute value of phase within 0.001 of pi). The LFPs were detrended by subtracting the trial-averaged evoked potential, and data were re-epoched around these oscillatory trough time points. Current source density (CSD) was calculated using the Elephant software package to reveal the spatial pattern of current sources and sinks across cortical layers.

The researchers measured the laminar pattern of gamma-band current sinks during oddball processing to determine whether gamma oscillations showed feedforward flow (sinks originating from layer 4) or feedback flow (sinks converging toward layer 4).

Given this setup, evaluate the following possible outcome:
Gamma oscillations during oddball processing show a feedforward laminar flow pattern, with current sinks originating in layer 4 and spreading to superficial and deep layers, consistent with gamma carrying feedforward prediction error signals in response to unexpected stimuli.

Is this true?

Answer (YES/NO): YES